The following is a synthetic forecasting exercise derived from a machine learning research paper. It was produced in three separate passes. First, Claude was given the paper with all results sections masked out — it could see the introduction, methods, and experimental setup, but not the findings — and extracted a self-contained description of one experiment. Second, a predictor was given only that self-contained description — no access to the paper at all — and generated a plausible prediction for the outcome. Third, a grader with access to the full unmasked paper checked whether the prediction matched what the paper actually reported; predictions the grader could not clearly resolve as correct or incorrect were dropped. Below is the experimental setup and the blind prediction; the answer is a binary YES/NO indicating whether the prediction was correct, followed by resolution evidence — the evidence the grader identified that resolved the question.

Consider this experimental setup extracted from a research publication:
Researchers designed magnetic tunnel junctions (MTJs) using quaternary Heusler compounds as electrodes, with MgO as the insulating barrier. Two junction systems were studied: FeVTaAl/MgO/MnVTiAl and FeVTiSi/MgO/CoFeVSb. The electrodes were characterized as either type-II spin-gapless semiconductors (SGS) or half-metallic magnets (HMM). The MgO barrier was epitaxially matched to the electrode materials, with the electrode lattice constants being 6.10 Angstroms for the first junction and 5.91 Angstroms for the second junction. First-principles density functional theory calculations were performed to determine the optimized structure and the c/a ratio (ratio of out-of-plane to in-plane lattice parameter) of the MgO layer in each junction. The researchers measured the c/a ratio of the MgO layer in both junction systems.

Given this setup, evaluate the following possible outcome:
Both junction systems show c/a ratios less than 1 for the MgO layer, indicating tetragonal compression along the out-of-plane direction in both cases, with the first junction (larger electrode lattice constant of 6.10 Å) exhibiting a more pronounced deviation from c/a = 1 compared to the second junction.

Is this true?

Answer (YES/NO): NO